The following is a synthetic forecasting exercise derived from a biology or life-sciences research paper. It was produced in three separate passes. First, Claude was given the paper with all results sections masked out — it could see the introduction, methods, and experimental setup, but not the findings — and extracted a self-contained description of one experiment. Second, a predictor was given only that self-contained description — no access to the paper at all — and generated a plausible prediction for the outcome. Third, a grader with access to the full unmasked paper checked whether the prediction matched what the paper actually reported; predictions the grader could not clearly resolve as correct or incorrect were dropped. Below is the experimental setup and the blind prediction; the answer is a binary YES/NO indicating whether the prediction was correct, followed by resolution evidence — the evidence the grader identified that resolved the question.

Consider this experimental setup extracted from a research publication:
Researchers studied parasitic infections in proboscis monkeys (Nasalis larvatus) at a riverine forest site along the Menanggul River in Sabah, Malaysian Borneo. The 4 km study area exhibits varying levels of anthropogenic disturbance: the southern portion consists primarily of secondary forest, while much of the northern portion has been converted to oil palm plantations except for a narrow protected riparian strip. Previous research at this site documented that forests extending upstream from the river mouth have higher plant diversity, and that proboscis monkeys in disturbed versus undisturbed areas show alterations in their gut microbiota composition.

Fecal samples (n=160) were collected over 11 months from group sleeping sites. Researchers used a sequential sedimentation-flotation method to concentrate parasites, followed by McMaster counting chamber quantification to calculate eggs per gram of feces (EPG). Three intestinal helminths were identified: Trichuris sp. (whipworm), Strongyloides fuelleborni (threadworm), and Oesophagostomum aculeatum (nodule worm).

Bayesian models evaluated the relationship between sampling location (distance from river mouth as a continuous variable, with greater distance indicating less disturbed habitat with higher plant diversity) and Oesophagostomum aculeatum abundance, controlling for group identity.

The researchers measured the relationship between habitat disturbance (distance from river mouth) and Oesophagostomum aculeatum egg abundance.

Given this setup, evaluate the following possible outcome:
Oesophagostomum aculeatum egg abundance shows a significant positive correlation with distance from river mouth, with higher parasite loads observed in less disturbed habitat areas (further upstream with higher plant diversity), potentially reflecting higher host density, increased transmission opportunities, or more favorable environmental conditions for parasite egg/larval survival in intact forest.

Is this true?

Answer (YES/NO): YES